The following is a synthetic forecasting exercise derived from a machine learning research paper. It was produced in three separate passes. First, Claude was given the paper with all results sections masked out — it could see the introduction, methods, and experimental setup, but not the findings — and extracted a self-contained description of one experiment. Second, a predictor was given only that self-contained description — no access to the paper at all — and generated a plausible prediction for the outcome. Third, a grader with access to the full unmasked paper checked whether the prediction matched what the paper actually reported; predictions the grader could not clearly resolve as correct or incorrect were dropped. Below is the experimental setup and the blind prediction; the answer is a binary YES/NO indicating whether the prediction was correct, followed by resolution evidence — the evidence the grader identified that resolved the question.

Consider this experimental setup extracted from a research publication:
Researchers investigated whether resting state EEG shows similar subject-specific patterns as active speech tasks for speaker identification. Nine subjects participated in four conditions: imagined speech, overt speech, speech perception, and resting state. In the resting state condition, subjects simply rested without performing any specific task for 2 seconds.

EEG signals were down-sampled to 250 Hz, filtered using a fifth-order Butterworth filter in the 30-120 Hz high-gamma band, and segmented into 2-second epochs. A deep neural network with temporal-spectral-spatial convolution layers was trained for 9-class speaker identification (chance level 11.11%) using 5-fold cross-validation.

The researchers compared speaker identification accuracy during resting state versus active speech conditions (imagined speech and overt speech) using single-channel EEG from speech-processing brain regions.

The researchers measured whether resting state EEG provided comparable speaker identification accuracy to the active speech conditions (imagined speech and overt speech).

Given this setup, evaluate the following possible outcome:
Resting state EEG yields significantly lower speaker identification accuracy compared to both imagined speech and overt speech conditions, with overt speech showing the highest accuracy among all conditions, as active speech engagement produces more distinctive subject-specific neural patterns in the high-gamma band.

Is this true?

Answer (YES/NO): NO